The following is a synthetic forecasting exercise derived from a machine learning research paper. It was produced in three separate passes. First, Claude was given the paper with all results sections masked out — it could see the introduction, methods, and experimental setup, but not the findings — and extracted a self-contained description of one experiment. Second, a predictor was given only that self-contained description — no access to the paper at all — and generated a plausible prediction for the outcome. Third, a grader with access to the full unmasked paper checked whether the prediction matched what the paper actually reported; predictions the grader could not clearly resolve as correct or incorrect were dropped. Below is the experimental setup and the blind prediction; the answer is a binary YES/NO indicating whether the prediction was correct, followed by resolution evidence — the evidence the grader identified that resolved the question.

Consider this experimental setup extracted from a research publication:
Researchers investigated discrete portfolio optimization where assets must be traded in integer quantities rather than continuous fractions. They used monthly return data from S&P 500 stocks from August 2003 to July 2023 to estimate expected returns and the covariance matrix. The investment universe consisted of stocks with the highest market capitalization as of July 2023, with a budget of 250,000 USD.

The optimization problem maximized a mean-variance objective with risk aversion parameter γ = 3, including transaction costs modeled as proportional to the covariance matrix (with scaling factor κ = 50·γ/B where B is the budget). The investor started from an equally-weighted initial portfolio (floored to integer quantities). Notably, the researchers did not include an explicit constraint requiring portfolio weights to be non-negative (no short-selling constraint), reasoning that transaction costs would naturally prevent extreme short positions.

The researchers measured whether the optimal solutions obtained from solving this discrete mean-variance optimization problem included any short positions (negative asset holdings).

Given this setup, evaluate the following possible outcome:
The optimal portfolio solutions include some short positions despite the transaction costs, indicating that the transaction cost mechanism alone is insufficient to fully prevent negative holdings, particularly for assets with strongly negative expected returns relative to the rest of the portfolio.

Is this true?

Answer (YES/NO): NO